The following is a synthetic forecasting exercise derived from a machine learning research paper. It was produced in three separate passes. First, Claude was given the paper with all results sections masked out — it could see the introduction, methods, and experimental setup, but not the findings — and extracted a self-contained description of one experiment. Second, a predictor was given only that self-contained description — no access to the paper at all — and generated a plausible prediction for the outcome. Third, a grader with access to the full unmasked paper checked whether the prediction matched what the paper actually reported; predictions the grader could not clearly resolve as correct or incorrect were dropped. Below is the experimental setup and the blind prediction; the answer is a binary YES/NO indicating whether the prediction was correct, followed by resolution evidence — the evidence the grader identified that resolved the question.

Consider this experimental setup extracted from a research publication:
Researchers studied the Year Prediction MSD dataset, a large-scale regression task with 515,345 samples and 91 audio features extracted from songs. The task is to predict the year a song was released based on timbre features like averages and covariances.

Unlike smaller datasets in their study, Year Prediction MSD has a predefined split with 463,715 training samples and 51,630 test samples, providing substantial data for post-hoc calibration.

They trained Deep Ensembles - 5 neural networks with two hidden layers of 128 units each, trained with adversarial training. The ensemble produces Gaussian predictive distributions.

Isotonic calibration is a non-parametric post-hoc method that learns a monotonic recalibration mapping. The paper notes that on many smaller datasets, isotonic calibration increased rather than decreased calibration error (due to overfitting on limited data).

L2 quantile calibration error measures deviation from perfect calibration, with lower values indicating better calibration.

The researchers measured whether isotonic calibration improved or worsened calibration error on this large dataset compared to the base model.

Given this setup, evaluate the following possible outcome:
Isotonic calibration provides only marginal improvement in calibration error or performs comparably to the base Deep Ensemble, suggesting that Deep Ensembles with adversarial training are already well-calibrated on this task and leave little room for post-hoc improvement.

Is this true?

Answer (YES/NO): NO